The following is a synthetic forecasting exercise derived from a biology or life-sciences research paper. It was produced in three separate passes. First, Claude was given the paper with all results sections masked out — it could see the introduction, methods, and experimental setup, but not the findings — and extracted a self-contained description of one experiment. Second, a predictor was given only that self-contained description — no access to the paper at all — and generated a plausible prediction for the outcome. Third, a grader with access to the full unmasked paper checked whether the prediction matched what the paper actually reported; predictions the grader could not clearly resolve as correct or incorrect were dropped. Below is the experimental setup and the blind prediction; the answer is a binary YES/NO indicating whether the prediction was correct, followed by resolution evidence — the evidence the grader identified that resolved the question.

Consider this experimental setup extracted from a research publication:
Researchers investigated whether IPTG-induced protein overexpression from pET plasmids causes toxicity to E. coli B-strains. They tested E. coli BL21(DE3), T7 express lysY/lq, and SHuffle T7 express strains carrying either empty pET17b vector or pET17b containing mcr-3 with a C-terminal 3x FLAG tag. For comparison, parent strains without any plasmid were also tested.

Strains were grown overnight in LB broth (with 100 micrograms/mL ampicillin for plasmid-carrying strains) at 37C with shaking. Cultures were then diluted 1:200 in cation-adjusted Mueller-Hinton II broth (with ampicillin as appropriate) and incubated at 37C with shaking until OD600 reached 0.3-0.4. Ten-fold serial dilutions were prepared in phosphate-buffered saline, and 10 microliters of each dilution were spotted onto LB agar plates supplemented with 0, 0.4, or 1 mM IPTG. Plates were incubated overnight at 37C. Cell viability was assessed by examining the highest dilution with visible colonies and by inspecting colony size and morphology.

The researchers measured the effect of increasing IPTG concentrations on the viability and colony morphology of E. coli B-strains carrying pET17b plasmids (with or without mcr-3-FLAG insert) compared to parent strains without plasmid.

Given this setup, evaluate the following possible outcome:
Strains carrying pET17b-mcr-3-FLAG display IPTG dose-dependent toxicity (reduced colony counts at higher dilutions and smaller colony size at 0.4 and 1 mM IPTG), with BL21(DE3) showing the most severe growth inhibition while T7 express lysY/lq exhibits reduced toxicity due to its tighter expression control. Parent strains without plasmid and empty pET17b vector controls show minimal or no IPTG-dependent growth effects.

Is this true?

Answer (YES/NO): NO